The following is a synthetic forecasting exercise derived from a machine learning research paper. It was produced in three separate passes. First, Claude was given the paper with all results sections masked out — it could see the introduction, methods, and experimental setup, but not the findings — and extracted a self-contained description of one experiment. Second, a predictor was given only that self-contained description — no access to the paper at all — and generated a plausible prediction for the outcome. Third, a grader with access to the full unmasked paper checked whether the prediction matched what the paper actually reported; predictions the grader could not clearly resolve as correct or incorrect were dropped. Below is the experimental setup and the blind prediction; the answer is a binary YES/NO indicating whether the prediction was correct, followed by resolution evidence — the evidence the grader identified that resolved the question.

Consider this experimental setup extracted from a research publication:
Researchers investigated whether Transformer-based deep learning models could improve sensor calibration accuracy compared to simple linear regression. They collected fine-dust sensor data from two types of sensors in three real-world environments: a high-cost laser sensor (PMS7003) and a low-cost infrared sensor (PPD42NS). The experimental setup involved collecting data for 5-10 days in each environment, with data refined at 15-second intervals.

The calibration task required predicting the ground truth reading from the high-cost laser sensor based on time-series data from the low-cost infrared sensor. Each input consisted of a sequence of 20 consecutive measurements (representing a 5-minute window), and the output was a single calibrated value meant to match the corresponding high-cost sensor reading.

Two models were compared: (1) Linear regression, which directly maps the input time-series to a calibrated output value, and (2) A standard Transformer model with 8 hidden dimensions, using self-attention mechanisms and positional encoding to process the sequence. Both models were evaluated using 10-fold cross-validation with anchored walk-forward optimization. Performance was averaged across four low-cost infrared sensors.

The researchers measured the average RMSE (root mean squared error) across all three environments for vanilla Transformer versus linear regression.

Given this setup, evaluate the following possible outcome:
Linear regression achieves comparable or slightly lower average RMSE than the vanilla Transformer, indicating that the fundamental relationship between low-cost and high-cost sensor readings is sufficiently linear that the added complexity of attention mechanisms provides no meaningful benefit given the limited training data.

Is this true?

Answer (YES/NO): NO